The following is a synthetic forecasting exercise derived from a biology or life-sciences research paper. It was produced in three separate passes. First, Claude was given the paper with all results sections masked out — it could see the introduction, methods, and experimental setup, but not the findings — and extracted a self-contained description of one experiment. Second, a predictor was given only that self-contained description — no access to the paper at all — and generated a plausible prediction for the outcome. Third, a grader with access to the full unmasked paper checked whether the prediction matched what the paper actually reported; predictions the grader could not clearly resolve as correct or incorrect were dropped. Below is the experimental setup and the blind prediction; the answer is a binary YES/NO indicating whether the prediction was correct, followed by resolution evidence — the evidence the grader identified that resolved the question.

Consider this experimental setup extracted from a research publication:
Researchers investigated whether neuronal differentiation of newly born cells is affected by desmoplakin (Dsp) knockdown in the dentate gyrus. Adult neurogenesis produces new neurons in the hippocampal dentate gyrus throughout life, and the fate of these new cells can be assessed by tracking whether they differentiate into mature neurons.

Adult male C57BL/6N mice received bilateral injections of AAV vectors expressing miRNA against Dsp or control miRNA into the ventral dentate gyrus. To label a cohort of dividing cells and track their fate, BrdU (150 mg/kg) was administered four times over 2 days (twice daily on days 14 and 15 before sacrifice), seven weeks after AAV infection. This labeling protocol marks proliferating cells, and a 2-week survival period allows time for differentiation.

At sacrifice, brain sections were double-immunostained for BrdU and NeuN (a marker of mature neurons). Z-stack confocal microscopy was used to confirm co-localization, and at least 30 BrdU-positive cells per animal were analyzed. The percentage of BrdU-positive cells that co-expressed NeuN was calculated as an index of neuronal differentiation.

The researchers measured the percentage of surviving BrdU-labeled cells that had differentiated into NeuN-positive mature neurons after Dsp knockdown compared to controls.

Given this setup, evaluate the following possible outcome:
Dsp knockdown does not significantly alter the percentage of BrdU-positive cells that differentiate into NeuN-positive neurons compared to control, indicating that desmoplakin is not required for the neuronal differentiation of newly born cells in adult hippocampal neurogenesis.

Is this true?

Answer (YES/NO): YES